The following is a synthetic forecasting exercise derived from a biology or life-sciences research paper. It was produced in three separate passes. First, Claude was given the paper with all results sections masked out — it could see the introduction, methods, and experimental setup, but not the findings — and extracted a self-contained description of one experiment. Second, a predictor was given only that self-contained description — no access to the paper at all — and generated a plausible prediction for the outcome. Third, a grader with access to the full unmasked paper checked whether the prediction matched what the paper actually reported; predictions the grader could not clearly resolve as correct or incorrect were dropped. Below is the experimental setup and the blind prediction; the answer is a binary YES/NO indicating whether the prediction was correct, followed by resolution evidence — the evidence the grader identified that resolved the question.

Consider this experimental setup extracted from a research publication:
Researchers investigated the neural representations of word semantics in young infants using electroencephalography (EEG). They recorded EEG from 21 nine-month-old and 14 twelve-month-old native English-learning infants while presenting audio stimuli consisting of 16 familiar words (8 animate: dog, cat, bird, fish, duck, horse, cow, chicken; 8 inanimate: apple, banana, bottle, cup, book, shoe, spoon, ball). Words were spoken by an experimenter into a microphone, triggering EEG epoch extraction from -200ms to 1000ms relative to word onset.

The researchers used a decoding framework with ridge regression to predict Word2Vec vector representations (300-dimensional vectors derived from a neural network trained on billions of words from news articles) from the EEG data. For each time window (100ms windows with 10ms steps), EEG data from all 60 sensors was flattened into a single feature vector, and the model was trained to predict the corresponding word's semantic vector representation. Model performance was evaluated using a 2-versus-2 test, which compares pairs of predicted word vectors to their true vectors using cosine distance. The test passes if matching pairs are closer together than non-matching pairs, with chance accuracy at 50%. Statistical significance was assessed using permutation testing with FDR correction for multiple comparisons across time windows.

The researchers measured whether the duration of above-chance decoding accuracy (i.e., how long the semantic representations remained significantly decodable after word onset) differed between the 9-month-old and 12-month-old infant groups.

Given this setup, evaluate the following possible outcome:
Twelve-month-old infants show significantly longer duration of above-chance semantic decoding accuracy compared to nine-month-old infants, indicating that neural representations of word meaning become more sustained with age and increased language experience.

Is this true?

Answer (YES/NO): NO